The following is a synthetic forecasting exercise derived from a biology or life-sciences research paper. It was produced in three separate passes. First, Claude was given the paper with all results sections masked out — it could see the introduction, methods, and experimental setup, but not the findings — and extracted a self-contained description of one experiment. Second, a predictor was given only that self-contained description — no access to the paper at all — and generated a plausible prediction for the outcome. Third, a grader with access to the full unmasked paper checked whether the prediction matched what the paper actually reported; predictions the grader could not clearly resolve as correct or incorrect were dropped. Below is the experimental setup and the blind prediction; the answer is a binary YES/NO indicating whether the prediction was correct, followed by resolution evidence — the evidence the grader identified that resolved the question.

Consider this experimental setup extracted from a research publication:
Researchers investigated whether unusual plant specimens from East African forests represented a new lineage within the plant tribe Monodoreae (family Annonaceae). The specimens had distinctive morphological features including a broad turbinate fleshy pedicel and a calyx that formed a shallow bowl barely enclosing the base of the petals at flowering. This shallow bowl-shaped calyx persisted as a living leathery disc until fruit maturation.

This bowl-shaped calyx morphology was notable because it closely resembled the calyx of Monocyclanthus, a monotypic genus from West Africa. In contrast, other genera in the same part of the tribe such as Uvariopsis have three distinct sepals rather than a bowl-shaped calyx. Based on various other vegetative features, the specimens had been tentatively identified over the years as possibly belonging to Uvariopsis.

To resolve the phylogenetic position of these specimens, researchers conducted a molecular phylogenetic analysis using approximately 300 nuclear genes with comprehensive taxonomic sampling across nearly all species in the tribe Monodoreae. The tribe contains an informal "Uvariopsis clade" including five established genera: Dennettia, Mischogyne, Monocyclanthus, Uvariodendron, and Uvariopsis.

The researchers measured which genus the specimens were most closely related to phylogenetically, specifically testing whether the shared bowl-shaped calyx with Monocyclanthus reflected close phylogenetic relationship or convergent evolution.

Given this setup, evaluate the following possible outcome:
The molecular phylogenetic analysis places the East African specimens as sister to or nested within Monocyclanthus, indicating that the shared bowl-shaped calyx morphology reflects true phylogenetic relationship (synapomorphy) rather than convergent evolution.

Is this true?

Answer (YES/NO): NO